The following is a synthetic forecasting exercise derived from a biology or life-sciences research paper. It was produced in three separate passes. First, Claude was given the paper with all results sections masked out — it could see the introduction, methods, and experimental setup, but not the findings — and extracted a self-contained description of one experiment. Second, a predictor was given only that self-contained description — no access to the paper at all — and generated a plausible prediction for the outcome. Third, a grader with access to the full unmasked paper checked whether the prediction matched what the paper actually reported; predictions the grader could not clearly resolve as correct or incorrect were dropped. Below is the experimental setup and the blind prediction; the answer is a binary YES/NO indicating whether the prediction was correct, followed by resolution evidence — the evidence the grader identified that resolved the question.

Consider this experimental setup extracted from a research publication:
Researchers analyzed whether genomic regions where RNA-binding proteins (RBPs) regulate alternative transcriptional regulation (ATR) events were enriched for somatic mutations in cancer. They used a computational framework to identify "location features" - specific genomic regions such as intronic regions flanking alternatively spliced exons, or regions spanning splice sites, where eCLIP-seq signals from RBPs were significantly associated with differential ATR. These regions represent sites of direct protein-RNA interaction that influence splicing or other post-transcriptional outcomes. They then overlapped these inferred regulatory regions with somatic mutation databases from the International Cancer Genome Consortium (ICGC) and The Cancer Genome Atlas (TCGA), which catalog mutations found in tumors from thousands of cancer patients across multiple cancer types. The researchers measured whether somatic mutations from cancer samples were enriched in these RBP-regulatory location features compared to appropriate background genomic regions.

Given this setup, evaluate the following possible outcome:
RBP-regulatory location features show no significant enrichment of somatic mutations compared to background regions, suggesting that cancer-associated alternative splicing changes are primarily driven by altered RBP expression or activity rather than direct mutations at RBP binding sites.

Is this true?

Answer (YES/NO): NO